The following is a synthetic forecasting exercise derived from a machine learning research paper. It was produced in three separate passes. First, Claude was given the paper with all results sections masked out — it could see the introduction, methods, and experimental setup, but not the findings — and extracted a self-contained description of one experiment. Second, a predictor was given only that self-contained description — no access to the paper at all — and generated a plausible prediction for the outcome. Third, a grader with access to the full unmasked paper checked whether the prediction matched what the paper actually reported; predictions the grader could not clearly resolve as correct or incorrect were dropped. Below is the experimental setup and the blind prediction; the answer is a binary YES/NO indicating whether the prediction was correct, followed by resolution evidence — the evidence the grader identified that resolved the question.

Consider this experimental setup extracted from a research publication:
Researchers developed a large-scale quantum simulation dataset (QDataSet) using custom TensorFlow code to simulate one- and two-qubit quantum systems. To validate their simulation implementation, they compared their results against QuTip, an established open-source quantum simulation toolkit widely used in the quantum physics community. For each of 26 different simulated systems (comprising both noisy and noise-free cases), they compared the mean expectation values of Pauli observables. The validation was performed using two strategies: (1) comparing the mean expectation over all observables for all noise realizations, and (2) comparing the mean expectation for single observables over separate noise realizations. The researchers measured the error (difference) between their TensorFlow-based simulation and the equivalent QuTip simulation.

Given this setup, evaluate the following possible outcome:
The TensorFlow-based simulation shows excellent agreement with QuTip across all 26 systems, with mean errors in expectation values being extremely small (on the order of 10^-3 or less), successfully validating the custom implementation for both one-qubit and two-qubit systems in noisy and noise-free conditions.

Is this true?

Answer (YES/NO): YES